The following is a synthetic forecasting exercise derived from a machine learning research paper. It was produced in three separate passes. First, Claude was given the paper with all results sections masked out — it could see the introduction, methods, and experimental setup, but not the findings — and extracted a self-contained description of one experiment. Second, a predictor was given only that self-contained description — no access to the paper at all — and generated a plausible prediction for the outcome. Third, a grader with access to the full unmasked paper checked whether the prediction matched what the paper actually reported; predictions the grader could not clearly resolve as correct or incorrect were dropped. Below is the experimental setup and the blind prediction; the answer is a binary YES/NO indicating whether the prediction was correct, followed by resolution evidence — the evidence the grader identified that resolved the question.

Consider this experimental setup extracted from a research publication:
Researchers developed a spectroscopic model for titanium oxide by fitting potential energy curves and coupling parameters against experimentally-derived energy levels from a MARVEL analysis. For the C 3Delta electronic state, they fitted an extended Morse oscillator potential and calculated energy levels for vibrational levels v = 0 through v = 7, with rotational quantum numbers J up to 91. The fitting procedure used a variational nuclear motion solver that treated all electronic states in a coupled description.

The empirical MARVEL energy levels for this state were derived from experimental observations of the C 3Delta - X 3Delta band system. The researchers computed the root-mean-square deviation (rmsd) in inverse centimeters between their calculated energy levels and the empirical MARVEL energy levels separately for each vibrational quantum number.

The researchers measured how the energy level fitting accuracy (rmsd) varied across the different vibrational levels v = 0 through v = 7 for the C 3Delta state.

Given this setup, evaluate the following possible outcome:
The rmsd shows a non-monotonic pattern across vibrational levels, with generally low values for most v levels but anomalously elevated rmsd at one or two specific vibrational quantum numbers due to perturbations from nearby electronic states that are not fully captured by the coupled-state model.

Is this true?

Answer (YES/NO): NO